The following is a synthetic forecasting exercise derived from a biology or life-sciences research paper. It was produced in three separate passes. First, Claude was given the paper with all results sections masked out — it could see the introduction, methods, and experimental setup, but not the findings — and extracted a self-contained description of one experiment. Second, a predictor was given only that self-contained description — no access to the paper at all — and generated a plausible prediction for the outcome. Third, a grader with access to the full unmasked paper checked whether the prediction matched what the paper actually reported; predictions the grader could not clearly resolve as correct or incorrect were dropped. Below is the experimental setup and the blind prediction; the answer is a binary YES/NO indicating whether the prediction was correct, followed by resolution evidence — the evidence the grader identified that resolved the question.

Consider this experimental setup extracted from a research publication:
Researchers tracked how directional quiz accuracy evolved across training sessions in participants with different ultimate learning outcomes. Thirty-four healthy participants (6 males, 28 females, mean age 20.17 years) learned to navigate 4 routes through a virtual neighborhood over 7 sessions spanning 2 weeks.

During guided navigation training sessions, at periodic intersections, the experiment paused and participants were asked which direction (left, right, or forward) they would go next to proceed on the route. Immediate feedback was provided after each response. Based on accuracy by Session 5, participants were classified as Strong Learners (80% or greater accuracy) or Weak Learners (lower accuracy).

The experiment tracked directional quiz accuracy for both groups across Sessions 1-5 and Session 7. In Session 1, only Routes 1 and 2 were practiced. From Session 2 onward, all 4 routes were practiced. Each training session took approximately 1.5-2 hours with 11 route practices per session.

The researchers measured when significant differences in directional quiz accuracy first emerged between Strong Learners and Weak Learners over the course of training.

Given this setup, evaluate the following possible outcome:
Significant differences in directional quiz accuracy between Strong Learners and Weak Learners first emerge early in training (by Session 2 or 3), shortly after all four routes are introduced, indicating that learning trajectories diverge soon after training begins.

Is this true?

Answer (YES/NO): YES